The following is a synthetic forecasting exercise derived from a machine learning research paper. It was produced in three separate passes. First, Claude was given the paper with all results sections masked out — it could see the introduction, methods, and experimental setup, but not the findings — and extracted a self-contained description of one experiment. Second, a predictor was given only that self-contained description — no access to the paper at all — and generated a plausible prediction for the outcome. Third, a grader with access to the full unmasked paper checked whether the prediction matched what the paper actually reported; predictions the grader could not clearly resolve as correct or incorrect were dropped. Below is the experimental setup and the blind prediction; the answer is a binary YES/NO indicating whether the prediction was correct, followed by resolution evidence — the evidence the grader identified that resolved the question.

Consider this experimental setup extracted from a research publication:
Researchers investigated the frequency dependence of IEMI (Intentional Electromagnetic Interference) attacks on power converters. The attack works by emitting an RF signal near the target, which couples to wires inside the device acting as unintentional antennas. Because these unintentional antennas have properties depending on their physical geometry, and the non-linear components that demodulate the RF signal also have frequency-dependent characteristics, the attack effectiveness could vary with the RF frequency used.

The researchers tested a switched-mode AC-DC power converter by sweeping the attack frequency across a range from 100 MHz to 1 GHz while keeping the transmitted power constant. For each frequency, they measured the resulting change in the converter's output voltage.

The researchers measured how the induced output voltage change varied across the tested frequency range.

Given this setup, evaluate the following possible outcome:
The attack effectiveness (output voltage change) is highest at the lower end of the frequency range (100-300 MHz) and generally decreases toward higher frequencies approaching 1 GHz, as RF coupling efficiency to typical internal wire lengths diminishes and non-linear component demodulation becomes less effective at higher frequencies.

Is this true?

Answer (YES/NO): NO